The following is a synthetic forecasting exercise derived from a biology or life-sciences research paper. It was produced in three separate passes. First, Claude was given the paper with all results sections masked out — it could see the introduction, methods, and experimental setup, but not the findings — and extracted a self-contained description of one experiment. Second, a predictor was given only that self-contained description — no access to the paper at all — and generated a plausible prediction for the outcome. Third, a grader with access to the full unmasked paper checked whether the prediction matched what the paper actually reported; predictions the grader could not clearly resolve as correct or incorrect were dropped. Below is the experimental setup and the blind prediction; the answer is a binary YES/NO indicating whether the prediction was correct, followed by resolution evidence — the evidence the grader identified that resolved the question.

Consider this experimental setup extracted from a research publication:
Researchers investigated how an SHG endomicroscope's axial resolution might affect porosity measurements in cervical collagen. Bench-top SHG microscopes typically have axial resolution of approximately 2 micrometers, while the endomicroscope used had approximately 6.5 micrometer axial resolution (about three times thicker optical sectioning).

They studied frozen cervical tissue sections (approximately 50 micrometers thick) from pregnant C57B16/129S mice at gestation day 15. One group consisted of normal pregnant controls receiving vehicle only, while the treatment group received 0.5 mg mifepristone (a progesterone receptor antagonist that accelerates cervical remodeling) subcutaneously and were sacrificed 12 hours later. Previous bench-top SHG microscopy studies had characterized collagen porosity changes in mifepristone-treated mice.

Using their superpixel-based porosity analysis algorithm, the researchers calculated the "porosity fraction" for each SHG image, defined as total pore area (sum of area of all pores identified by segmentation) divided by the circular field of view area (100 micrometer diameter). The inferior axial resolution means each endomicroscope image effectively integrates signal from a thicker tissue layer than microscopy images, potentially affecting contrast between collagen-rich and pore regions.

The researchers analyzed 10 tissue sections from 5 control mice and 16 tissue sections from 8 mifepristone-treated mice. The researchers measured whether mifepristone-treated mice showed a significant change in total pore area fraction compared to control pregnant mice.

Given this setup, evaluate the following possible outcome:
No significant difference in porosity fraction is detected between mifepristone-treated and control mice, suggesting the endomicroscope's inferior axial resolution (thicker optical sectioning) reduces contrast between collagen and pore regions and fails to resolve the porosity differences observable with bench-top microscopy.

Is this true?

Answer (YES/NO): YES